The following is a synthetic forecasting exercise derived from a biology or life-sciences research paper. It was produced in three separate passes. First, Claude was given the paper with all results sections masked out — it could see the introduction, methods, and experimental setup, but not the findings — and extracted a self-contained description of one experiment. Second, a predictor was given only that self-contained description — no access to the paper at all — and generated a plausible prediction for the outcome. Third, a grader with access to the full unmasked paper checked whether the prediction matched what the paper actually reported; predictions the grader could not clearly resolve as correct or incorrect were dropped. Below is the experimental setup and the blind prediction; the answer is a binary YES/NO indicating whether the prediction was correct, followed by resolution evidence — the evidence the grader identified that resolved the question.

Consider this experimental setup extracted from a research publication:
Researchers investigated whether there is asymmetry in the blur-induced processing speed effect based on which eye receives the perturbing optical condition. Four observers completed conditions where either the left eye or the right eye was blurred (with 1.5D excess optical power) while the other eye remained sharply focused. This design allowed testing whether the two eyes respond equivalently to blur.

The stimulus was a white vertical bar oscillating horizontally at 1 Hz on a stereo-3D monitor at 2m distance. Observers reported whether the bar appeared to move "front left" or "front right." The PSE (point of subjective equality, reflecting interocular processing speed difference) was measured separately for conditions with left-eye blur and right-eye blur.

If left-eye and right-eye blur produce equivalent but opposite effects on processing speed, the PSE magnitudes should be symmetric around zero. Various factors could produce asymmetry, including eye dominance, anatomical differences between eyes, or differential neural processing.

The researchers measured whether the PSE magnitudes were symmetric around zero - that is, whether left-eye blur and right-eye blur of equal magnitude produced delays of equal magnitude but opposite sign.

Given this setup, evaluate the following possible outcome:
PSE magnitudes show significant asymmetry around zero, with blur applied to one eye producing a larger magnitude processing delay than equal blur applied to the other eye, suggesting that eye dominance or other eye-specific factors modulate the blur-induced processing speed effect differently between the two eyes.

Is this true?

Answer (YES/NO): NO